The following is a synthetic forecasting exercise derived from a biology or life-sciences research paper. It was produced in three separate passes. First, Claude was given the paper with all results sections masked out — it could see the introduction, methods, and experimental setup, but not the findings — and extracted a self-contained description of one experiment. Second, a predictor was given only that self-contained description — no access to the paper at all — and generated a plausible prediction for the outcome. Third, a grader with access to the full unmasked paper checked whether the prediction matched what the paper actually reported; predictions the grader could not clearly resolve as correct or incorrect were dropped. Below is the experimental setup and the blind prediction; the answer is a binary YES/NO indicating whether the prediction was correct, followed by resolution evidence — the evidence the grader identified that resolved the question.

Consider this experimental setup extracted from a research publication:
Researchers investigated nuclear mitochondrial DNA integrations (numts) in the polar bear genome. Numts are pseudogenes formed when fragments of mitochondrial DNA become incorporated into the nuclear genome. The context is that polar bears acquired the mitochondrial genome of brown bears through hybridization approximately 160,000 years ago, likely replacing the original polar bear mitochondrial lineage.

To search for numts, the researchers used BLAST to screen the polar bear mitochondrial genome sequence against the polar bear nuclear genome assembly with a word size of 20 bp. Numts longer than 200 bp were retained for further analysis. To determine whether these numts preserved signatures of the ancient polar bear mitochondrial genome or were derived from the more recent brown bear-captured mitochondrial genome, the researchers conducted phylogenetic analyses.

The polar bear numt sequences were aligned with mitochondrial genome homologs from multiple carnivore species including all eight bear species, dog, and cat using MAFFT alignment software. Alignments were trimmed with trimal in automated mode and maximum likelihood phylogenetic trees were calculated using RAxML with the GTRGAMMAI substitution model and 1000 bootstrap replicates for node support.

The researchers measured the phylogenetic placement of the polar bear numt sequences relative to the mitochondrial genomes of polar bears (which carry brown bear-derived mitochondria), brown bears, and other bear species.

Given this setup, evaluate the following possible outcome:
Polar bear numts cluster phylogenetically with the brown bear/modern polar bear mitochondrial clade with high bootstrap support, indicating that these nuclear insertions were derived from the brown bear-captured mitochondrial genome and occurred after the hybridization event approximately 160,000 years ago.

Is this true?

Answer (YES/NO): NO